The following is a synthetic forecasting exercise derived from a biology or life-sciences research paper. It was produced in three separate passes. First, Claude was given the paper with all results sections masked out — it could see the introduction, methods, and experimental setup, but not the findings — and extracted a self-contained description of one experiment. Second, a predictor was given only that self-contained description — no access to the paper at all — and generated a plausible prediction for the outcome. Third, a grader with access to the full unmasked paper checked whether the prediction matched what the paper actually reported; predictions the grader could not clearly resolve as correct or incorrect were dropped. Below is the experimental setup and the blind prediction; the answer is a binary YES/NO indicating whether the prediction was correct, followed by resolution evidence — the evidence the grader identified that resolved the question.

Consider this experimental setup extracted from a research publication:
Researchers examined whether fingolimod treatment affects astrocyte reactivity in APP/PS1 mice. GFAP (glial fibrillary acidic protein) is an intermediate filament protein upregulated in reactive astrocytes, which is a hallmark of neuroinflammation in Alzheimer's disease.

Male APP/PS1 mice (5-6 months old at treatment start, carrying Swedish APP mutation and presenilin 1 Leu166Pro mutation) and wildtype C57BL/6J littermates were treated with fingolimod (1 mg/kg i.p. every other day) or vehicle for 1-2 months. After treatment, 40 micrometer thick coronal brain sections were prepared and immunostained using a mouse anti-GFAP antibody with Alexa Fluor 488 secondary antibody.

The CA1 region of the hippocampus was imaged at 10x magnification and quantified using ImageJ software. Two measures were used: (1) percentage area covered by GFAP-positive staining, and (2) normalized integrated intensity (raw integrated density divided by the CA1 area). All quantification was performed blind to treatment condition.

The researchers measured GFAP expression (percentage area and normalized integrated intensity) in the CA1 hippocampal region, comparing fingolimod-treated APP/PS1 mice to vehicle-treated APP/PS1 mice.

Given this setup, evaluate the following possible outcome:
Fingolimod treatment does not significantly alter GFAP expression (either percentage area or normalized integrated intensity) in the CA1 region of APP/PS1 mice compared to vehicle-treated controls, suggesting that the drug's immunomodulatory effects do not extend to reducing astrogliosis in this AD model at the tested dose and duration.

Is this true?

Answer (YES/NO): NO